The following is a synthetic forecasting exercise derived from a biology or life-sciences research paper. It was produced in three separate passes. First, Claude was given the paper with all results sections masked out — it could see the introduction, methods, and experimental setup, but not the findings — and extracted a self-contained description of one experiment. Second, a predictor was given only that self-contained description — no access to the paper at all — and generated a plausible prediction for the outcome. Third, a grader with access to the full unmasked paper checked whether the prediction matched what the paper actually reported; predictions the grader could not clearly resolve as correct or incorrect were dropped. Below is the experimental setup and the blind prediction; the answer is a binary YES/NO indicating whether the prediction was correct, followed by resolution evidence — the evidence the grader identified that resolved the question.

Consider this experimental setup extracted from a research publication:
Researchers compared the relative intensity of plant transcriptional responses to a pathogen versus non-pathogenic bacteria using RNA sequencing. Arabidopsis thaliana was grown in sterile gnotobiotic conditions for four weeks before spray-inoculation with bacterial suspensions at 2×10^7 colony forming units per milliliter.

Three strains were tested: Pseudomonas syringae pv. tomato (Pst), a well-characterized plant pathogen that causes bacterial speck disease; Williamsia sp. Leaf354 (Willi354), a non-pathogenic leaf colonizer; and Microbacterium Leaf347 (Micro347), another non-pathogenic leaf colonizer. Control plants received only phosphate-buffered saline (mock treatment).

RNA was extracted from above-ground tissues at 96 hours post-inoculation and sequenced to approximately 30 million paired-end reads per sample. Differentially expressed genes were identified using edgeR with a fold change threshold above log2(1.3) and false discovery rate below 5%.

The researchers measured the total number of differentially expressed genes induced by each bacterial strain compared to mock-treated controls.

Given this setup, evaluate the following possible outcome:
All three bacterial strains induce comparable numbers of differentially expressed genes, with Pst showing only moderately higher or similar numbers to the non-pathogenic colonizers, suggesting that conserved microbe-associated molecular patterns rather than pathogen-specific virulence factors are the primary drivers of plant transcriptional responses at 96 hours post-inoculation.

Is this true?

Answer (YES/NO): NO